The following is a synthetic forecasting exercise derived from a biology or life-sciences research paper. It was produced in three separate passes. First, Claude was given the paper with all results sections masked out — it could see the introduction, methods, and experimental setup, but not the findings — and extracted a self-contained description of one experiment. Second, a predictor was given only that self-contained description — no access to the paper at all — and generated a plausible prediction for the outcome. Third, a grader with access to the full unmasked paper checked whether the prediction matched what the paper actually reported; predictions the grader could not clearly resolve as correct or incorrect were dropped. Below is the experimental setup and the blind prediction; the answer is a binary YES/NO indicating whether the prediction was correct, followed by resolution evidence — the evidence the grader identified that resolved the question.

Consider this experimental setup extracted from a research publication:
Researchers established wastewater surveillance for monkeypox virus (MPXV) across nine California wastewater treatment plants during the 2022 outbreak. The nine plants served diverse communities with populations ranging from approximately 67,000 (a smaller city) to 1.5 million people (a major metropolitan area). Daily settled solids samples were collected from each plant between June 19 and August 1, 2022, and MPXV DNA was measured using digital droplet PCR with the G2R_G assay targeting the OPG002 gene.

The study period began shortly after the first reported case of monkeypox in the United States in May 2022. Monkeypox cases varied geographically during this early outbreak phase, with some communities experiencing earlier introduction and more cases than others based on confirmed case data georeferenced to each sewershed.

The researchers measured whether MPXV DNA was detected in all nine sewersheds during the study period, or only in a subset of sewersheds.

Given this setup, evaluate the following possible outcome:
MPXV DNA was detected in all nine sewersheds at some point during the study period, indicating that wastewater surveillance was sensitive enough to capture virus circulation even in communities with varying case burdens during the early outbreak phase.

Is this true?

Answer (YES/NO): YES